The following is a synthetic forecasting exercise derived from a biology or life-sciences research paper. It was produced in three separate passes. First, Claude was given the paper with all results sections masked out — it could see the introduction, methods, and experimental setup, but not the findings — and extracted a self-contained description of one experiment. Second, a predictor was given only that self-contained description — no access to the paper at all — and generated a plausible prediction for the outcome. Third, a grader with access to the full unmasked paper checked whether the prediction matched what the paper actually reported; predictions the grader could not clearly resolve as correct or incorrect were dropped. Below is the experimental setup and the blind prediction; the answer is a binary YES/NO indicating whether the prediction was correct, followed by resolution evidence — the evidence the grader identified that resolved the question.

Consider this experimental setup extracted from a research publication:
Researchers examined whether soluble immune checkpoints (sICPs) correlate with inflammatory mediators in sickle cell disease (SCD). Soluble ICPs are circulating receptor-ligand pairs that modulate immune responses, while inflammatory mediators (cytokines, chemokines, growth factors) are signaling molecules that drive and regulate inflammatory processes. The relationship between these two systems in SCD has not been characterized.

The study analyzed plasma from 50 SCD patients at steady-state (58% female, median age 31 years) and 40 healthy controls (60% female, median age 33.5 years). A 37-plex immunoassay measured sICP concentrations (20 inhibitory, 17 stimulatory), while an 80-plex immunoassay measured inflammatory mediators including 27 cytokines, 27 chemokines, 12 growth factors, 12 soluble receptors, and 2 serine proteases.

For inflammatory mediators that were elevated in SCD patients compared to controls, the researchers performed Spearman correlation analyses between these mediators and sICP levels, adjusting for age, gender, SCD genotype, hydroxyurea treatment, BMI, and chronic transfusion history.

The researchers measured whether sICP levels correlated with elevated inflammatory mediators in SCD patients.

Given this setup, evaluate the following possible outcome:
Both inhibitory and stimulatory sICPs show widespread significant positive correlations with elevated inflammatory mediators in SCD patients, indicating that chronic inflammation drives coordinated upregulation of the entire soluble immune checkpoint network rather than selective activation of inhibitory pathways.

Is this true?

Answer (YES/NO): YES